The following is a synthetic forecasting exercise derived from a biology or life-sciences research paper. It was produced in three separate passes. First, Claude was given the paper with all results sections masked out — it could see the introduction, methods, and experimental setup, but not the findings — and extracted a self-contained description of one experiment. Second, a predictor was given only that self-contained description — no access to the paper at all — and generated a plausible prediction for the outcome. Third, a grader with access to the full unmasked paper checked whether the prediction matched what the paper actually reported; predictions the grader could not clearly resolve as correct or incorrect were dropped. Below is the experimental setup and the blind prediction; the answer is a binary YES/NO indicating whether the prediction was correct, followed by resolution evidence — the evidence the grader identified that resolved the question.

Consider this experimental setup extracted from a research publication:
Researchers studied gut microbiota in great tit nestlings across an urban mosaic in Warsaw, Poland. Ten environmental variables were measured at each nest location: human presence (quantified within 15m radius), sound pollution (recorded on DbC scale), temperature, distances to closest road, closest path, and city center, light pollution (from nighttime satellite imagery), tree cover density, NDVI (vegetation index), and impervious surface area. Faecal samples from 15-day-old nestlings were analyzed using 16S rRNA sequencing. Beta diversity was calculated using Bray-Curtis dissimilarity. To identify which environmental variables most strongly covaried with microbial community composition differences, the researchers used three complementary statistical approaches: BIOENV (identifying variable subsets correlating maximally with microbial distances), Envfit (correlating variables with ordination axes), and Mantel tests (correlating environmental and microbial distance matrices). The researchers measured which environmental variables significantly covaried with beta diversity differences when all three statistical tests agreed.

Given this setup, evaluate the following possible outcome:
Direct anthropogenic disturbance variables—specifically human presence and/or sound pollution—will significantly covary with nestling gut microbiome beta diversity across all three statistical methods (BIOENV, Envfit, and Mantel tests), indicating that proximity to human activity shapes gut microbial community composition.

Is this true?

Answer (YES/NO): YES